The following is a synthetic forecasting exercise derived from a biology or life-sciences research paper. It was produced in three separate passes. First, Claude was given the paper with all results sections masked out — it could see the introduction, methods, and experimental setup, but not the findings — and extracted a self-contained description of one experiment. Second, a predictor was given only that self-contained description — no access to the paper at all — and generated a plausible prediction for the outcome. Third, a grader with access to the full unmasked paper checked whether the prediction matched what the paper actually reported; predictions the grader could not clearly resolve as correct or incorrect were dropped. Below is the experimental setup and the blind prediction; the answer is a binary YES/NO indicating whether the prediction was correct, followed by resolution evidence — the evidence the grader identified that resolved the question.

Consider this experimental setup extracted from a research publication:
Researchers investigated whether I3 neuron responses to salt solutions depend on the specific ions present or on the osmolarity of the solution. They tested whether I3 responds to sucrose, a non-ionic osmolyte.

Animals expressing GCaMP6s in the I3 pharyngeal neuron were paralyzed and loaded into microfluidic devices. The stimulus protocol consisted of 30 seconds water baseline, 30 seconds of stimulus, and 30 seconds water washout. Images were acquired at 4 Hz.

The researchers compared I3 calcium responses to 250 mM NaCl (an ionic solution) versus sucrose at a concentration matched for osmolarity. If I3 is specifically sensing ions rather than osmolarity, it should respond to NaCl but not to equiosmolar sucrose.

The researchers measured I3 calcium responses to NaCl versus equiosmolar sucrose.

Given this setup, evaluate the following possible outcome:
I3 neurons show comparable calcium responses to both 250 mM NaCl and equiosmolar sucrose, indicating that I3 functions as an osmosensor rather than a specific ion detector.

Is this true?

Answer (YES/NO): NO